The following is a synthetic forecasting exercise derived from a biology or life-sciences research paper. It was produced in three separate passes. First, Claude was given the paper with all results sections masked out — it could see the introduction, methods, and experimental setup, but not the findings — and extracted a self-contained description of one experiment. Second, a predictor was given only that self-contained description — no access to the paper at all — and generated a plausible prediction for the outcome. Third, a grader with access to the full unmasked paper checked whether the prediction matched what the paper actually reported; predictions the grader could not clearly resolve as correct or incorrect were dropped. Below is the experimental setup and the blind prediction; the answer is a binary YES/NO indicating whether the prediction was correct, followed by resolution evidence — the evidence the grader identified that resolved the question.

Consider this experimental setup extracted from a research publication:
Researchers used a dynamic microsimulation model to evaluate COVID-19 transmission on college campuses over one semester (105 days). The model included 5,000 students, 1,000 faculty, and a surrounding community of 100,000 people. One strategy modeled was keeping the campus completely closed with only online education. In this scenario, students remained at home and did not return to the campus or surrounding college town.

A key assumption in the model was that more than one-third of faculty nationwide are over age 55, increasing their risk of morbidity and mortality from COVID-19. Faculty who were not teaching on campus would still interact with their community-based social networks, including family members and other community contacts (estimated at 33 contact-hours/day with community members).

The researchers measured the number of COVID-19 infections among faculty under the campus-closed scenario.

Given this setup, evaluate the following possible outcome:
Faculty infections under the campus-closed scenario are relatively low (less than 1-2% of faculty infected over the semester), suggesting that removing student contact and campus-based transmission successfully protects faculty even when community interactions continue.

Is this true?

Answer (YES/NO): NO